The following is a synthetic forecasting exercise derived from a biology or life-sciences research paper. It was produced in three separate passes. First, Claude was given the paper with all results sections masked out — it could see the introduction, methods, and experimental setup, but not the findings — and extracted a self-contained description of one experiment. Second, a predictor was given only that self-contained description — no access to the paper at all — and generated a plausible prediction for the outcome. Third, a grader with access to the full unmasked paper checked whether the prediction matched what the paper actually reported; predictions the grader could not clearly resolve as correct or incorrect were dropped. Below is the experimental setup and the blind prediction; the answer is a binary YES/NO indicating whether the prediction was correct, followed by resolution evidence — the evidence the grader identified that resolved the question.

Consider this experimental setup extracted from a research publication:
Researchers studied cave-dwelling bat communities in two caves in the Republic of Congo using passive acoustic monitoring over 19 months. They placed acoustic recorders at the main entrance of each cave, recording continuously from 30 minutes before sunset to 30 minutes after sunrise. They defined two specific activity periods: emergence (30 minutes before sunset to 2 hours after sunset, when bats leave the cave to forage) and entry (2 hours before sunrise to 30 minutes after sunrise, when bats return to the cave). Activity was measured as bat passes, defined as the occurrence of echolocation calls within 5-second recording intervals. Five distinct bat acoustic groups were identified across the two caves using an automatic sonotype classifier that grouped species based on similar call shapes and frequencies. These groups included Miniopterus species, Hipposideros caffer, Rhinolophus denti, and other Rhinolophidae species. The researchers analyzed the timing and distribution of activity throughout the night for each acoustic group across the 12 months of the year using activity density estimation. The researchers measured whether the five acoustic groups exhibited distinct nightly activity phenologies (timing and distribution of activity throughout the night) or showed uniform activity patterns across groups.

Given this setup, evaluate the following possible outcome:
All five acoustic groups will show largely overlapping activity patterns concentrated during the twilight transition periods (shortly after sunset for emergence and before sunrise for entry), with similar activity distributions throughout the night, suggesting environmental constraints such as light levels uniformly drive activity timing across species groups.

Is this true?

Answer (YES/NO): YES